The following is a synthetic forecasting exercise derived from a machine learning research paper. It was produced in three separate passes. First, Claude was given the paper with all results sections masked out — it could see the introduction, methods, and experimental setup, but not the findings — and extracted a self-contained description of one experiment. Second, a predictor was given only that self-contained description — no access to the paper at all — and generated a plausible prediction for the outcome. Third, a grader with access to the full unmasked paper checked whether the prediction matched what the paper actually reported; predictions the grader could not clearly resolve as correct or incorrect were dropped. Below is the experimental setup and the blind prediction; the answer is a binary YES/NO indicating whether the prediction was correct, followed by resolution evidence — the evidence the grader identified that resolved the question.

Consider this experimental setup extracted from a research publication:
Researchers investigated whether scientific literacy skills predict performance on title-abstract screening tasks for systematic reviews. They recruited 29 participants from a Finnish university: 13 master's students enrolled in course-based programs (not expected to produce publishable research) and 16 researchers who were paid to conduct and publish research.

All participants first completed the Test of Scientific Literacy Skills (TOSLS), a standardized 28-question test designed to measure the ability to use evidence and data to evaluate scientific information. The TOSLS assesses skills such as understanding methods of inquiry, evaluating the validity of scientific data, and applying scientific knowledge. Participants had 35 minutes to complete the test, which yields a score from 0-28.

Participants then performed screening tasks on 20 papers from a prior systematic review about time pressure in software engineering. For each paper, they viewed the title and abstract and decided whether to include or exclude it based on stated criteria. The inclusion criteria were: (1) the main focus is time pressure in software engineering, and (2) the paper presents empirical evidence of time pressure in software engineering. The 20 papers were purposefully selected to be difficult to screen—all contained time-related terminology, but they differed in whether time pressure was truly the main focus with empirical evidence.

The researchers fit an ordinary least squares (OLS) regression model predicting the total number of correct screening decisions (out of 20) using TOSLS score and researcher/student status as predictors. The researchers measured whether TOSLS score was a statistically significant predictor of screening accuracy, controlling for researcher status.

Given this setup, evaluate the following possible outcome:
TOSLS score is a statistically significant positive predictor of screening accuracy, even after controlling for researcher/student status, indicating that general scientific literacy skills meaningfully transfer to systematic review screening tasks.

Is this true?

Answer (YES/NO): YES